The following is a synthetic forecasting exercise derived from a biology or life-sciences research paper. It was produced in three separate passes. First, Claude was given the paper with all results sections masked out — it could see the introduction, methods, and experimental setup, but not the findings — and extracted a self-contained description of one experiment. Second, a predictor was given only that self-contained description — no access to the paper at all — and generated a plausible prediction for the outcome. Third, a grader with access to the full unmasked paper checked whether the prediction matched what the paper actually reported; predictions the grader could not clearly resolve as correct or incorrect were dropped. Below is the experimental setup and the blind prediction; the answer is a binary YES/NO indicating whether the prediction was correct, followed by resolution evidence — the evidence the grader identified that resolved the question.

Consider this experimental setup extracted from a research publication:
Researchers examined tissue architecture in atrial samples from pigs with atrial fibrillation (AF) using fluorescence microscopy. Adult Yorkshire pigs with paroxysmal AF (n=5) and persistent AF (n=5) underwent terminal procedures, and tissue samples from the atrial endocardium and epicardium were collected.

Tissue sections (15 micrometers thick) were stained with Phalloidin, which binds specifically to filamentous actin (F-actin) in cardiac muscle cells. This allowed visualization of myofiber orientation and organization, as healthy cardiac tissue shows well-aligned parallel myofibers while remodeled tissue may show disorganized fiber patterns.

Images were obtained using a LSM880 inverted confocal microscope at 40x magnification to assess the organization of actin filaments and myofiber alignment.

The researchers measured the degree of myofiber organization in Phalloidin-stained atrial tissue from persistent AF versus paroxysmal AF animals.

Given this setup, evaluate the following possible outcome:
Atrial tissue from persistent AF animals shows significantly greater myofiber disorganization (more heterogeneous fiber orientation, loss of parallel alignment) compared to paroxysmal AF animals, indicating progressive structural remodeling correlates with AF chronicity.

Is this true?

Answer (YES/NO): YES